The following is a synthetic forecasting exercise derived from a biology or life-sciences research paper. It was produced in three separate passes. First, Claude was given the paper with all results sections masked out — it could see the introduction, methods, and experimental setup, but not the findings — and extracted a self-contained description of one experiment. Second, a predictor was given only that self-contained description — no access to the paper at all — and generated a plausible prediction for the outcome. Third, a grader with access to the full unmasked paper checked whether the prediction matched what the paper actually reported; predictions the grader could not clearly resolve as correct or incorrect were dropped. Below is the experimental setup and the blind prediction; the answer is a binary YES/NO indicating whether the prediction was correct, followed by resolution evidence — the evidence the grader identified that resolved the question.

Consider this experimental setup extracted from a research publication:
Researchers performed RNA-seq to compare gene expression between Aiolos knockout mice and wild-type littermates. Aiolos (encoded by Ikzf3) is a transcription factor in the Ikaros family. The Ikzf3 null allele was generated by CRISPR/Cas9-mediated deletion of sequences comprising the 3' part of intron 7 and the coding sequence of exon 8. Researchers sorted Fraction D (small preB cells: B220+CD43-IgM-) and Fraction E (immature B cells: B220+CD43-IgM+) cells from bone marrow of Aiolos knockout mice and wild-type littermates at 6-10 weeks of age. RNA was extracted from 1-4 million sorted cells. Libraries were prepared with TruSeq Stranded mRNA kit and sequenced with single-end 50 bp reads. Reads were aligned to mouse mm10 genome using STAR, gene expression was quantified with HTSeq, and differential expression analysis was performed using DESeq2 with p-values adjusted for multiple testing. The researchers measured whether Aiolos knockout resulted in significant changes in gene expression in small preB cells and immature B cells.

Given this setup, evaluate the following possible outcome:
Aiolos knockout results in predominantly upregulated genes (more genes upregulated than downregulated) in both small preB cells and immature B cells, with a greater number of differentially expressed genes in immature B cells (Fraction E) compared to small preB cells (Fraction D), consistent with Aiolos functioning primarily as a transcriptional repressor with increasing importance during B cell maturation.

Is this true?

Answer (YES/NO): NO